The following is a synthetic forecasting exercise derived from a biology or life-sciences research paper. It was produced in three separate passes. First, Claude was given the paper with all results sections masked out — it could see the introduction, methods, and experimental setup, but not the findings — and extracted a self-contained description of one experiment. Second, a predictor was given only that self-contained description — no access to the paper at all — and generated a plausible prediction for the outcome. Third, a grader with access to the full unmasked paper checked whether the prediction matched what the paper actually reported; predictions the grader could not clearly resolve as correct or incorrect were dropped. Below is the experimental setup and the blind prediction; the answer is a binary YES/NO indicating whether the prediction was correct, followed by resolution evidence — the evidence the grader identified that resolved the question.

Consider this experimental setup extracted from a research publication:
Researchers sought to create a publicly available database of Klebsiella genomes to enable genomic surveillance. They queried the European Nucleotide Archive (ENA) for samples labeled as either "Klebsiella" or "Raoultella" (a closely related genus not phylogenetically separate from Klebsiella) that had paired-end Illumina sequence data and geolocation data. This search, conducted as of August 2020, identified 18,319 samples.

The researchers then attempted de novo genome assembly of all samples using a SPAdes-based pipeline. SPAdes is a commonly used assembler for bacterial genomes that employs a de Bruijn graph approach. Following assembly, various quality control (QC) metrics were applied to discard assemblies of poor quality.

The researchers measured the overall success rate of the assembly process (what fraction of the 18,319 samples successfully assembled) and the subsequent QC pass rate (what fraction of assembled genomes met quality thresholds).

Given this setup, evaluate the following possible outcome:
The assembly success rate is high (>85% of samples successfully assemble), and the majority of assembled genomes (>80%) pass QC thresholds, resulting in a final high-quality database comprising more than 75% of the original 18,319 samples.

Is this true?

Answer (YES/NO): YES